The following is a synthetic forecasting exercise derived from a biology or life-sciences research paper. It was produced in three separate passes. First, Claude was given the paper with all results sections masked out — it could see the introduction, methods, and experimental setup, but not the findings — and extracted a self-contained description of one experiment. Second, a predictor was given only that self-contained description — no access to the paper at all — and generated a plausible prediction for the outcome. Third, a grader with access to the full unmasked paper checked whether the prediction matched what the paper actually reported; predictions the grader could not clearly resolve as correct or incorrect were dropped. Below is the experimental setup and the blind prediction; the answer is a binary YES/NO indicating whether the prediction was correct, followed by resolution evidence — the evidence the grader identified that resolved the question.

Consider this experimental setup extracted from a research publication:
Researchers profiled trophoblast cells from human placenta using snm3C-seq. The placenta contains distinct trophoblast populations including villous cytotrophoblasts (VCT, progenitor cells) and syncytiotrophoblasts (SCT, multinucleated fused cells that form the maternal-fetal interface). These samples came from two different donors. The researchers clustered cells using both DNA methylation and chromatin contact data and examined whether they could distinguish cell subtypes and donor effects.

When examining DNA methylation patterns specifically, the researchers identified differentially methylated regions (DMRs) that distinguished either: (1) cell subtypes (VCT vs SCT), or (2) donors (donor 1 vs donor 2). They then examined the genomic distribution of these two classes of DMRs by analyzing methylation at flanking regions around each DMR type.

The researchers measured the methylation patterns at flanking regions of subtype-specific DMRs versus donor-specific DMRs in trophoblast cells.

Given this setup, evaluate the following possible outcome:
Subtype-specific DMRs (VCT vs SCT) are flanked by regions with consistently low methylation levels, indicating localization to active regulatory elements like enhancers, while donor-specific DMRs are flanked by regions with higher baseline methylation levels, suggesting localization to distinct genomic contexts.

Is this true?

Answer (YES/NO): NO